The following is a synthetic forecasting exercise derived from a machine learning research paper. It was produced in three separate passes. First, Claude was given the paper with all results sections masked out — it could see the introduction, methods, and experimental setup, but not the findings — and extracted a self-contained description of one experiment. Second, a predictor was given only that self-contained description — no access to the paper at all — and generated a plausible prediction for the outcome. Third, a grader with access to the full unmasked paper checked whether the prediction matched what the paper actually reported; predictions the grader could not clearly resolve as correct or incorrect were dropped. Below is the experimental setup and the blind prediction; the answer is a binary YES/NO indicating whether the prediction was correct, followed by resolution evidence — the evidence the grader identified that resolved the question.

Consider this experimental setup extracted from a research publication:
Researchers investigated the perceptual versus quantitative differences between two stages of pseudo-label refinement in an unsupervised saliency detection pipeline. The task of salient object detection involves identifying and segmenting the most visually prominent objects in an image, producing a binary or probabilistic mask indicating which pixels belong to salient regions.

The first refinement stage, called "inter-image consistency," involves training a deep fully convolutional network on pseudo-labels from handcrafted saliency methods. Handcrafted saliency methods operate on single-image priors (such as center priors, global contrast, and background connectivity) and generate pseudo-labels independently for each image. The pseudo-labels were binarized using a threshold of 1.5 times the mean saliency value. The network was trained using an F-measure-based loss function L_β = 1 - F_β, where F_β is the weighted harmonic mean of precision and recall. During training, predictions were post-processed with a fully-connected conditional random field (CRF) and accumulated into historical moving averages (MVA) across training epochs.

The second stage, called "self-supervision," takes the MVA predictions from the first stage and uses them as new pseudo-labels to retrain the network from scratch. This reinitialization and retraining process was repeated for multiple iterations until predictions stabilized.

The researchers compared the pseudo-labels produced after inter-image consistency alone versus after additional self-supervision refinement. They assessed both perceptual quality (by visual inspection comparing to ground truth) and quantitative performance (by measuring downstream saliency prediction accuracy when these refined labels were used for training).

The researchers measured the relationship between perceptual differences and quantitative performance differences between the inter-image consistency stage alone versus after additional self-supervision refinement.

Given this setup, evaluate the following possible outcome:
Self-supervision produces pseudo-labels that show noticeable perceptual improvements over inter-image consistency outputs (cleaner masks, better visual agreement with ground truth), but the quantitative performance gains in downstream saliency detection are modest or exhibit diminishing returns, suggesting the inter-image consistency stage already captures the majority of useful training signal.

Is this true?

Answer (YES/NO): NO